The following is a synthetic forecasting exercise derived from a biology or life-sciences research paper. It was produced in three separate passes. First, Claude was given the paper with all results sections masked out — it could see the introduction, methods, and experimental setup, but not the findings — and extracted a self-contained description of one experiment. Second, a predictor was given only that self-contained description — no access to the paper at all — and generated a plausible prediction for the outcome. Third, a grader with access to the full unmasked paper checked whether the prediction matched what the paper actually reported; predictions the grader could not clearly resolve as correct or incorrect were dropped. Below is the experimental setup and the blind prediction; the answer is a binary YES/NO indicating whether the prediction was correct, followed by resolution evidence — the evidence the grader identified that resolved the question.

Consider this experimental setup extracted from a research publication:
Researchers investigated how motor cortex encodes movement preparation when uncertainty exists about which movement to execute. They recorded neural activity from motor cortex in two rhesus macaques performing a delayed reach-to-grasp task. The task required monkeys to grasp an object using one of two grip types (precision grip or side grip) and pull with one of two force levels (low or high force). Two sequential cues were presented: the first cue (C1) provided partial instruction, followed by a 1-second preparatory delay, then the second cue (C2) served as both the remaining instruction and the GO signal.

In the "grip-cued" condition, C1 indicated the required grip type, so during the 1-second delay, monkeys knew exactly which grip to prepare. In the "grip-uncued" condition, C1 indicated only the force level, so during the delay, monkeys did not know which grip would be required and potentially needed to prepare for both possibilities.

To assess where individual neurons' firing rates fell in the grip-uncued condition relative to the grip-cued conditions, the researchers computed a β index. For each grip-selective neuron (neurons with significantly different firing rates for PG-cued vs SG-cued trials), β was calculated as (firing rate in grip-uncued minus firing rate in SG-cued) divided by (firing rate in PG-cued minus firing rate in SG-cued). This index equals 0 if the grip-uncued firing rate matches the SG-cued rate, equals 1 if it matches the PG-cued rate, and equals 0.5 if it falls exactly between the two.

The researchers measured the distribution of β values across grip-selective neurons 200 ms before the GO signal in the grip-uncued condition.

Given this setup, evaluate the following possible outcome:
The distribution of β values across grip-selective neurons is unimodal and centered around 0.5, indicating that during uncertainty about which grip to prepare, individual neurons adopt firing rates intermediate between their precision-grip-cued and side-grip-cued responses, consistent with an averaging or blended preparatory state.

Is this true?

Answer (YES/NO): YES